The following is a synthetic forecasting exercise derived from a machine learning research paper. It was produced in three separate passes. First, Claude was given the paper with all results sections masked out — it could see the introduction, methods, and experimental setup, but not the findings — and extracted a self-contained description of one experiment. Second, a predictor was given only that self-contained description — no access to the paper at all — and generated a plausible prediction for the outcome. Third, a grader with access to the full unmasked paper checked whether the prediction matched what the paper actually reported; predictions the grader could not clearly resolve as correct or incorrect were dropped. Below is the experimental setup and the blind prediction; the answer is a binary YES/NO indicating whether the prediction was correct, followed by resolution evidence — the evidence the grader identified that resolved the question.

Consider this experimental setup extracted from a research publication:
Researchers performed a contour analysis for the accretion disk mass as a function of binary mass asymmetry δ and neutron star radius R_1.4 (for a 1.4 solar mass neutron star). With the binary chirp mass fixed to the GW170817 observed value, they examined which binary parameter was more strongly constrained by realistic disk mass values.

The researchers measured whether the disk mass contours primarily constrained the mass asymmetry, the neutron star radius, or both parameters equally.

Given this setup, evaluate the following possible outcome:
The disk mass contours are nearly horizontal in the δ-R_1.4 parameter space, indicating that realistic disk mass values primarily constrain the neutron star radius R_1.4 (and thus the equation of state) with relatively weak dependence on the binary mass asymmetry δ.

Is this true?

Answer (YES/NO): YES